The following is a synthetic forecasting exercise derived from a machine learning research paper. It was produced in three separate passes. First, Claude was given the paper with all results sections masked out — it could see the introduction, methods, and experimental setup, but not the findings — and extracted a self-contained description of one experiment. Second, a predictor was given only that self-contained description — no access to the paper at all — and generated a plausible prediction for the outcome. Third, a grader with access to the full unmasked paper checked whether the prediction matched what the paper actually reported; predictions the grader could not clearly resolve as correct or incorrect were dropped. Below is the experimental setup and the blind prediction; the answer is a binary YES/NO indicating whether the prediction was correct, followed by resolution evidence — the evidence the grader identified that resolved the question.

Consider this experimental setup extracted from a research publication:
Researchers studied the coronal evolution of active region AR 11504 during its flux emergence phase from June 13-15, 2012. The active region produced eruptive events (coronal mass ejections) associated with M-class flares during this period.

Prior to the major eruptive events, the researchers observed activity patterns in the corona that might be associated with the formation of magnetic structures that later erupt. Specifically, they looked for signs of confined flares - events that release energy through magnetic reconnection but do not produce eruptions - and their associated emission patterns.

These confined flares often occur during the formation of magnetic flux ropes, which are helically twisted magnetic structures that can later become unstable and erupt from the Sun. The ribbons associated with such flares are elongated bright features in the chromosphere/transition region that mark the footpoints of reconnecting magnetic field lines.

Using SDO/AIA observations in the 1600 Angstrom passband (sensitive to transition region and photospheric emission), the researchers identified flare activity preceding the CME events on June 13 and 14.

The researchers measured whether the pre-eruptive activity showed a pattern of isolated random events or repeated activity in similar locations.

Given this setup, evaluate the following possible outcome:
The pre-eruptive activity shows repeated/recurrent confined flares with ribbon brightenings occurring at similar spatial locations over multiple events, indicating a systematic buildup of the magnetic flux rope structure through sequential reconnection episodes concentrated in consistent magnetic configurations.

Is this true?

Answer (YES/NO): YES